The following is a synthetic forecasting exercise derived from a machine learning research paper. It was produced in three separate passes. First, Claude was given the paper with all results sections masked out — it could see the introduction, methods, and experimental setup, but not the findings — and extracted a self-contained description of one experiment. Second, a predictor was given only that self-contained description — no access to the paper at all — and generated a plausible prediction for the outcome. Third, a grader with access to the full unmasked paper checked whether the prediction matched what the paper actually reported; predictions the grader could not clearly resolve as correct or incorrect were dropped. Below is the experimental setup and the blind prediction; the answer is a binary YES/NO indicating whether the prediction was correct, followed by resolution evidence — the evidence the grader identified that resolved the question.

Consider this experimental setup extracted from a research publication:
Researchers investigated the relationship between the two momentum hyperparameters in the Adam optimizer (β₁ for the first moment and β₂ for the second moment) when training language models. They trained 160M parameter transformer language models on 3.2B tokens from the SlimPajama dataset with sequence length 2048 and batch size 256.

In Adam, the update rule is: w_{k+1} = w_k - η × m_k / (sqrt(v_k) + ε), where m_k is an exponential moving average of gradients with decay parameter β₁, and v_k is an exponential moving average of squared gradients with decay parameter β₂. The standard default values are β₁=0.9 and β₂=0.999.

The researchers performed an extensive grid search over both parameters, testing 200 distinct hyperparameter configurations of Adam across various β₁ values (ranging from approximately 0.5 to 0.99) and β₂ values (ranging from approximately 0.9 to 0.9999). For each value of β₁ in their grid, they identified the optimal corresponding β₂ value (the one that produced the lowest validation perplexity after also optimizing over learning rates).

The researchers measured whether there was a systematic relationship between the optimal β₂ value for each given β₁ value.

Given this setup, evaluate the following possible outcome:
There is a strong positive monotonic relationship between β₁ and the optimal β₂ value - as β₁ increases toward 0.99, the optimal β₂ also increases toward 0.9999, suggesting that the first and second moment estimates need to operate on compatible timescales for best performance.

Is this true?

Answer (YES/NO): NO